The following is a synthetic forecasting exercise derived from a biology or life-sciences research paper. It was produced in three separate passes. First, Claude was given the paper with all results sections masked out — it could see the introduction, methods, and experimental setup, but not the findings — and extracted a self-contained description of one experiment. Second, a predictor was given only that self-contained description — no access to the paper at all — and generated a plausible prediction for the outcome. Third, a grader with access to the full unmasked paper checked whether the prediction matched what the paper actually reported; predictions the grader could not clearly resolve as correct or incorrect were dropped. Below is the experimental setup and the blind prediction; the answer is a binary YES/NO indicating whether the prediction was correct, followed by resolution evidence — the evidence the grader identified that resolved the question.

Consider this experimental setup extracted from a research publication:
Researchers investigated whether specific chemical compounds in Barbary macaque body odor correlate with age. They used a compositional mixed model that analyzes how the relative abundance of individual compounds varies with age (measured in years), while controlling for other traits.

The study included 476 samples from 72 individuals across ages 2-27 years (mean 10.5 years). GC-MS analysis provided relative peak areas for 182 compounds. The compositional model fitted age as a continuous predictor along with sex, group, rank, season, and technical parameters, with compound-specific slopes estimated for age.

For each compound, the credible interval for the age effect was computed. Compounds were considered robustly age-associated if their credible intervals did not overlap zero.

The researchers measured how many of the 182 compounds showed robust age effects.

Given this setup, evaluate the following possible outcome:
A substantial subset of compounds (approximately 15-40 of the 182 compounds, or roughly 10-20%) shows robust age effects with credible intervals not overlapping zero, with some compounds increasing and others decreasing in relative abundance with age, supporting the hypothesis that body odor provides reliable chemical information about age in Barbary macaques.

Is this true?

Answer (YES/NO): NO